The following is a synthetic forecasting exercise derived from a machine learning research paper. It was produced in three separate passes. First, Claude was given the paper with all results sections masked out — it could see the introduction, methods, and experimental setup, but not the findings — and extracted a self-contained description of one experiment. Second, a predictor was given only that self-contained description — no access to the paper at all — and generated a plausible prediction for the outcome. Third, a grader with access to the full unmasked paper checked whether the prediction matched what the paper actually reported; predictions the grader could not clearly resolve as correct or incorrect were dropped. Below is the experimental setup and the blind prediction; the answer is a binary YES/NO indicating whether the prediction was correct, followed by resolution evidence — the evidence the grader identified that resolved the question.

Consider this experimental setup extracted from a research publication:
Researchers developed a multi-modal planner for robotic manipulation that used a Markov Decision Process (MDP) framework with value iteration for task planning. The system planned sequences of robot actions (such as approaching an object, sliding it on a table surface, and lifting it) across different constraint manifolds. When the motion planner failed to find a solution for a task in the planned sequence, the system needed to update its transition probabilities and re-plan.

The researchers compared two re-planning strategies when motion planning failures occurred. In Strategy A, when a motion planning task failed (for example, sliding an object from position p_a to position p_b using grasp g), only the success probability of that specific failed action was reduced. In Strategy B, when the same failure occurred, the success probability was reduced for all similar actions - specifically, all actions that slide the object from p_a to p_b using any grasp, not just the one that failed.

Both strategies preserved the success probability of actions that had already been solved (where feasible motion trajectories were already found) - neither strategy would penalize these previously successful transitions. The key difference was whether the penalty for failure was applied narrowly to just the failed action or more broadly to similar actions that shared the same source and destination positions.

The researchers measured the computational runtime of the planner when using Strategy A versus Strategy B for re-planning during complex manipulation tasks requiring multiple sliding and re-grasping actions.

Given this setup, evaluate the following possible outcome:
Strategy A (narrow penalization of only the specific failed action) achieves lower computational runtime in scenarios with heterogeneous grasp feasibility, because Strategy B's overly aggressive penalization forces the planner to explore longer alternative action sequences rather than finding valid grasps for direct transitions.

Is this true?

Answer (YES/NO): NO